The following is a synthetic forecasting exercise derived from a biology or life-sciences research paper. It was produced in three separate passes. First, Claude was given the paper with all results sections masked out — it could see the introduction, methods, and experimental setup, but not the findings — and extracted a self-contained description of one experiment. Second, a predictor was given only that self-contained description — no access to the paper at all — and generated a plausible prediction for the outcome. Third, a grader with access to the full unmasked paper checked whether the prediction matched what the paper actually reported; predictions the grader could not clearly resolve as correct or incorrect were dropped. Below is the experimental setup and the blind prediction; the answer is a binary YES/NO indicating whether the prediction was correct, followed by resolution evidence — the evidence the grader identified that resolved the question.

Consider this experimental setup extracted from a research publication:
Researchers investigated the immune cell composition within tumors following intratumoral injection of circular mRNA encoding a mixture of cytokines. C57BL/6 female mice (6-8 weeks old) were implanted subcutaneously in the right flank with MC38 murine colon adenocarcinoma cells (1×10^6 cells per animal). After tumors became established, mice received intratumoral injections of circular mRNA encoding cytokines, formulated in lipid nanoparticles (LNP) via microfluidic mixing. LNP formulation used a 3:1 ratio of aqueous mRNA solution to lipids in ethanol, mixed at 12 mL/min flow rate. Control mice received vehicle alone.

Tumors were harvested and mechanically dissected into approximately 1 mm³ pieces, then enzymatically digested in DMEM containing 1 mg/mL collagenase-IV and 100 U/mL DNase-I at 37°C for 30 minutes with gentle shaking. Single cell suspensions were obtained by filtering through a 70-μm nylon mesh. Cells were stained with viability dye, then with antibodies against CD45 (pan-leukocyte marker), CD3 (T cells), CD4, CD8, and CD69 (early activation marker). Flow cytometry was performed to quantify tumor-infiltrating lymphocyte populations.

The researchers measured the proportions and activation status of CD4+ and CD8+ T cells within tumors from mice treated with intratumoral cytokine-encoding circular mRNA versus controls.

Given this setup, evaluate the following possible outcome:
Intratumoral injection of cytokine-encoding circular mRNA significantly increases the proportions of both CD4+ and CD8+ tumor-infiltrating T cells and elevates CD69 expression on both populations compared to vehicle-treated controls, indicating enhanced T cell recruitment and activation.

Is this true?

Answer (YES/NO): YES